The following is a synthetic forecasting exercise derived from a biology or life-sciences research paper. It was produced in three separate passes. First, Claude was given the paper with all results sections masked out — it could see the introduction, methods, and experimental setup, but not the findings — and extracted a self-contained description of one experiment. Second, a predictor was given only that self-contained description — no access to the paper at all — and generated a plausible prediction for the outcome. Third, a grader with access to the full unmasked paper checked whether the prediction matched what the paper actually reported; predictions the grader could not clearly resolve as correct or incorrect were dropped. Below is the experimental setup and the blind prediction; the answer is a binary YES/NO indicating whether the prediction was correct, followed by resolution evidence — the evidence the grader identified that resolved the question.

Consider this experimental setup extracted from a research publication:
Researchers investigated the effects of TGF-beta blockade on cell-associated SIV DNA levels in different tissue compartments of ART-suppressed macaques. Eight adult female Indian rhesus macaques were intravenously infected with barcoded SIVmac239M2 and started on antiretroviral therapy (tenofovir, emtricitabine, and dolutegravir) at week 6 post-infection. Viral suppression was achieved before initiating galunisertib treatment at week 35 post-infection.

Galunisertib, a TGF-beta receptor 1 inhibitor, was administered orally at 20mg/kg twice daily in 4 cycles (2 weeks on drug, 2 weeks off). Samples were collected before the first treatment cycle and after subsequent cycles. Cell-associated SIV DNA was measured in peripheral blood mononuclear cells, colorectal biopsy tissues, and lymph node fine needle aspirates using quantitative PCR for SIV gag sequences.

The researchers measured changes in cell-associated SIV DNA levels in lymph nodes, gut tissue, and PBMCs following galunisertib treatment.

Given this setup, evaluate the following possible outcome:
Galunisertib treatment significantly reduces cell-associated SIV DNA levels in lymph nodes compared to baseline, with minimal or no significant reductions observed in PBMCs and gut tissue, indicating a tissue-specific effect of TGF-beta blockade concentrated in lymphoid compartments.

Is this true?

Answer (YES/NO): NO